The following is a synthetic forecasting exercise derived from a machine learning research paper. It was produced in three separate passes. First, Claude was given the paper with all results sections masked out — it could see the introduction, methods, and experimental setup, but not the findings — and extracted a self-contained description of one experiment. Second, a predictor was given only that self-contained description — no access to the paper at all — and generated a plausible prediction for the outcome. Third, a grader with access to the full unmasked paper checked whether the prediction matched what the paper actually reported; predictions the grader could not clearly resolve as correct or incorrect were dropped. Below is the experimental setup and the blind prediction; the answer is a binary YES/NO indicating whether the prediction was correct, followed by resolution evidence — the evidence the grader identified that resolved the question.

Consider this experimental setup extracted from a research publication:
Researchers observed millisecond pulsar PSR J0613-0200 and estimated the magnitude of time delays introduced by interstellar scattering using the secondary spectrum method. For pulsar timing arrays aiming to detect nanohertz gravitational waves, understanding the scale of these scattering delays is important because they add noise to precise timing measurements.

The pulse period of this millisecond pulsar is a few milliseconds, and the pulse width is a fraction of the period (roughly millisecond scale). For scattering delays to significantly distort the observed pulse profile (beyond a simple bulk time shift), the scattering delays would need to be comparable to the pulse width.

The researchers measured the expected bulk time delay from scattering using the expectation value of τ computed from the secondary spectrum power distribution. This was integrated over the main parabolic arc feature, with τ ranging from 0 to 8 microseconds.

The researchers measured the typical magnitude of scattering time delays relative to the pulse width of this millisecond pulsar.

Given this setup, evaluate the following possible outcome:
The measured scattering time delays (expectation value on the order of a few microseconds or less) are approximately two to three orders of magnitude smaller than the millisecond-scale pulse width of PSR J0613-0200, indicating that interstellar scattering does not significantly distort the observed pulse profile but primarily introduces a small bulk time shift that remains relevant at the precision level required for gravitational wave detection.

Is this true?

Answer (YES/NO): YES